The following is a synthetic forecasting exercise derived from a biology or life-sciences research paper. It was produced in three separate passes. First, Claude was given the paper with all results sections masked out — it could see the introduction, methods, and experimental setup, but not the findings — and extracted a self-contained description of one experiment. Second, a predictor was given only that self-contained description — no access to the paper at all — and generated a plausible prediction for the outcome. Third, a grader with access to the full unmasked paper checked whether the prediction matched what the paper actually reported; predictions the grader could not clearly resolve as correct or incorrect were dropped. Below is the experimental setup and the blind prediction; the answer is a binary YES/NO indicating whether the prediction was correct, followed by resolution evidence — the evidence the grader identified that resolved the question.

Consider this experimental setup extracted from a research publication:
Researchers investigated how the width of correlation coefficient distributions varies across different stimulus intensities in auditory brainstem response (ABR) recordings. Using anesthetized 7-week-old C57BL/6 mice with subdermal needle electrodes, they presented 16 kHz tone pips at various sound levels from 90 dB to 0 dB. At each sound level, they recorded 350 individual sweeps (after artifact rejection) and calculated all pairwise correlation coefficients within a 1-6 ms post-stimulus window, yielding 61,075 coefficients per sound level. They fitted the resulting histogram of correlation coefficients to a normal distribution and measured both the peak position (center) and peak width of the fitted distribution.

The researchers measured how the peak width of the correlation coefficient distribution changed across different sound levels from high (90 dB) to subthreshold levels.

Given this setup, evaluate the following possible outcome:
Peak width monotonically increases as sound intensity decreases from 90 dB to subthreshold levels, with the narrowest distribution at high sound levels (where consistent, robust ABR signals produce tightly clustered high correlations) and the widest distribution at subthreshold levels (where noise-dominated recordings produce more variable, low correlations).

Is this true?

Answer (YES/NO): NO